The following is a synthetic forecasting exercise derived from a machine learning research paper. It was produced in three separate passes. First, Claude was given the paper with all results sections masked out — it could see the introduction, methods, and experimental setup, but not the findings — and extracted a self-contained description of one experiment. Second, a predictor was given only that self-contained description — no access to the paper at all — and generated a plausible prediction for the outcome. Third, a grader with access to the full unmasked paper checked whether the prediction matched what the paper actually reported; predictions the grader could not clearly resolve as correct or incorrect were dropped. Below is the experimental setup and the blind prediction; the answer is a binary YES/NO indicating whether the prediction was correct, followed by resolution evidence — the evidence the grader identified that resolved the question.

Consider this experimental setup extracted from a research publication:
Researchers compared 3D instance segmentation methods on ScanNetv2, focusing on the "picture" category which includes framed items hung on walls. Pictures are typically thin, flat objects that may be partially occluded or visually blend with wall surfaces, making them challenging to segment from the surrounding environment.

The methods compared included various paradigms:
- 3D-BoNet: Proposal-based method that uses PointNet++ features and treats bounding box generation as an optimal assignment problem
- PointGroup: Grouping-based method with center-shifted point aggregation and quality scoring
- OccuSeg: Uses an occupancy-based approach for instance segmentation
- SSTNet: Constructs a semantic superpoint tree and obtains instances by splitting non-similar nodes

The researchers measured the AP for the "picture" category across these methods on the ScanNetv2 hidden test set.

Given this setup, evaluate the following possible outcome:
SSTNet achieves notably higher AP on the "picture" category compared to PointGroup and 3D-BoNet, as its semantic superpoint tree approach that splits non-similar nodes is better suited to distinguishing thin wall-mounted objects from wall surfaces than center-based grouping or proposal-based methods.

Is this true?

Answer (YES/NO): YES